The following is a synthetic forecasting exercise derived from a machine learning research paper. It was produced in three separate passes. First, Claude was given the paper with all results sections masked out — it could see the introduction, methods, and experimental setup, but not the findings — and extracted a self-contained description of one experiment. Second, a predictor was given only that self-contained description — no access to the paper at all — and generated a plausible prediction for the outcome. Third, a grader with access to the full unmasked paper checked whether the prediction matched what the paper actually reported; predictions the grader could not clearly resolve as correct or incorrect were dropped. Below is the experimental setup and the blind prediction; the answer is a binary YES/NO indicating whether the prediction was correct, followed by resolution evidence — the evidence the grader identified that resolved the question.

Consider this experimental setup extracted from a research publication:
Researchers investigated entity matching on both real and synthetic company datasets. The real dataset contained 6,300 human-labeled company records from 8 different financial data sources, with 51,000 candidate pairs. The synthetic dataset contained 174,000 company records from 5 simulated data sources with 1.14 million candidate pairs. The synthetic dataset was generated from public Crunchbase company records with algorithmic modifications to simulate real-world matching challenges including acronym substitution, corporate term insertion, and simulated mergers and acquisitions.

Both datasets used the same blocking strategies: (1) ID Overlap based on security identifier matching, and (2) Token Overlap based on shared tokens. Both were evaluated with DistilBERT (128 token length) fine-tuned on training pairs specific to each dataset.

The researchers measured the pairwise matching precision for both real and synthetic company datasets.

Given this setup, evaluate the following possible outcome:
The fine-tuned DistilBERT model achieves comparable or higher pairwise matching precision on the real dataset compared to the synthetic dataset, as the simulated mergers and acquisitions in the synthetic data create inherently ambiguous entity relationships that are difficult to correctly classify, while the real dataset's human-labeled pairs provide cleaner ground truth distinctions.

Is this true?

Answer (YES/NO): YES